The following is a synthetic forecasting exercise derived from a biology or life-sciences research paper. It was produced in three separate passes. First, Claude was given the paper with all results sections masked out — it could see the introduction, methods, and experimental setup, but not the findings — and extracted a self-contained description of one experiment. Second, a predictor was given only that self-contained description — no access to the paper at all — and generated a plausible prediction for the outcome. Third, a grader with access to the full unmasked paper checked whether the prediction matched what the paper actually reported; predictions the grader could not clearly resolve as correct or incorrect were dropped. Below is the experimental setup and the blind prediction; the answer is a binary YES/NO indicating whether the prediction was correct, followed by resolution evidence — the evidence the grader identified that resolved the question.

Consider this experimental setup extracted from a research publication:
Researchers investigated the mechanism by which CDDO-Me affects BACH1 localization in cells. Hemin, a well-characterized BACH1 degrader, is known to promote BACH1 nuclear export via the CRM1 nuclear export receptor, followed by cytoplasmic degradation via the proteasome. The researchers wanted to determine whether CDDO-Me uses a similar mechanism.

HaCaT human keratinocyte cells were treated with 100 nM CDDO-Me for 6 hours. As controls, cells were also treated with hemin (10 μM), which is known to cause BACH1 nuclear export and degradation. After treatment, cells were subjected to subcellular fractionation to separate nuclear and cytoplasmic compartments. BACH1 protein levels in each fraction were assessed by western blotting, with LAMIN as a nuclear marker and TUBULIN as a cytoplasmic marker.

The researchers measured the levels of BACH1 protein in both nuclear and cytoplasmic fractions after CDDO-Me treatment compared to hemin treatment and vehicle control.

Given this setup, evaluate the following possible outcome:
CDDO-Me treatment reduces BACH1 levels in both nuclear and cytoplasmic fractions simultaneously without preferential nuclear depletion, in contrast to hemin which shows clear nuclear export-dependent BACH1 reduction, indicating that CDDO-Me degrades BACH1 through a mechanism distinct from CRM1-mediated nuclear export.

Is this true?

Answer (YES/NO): NO